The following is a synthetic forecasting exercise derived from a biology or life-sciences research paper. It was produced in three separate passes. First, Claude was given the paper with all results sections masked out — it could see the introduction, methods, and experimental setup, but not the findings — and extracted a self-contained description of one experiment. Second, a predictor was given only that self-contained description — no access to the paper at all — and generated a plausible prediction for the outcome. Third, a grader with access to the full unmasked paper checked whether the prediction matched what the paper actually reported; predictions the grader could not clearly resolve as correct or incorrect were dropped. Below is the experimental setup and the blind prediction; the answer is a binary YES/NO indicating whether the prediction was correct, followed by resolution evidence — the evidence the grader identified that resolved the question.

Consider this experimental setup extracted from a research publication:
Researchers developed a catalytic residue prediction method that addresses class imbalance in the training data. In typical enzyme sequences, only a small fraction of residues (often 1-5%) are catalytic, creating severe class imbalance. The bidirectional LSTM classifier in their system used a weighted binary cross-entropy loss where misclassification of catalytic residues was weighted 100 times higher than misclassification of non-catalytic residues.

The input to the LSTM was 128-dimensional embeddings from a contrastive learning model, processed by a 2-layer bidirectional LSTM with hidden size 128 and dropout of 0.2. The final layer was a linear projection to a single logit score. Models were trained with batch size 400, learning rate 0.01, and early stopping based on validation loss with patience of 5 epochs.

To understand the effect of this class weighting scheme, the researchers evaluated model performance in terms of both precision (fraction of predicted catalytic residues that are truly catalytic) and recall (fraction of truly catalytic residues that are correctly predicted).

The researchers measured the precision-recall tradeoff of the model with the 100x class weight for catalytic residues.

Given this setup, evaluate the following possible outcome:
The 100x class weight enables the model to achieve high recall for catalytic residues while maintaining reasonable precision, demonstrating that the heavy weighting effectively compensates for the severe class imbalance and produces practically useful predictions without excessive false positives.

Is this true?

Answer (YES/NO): NO